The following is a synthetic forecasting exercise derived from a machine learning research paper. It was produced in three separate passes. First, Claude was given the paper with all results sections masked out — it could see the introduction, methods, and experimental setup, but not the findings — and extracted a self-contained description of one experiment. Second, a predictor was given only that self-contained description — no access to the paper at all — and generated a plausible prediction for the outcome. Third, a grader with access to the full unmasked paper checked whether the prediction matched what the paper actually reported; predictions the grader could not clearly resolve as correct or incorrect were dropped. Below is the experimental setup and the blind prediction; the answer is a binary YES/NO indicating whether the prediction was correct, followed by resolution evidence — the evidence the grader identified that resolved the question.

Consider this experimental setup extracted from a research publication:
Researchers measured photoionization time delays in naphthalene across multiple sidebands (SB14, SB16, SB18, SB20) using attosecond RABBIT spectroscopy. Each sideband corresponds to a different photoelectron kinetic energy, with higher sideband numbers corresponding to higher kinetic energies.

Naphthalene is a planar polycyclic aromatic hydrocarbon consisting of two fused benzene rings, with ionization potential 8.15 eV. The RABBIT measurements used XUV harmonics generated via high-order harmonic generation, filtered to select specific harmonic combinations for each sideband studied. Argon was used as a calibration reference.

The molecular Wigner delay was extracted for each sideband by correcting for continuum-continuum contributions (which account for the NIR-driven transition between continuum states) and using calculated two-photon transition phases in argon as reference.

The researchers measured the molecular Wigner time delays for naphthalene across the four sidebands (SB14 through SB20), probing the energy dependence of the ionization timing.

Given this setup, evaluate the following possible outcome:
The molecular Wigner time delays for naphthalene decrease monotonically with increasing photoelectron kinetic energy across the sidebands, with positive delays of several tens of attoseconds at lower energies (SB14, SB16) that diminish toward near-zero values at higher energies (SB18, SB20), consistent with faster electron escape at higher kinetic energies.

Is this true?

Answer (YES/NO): NO